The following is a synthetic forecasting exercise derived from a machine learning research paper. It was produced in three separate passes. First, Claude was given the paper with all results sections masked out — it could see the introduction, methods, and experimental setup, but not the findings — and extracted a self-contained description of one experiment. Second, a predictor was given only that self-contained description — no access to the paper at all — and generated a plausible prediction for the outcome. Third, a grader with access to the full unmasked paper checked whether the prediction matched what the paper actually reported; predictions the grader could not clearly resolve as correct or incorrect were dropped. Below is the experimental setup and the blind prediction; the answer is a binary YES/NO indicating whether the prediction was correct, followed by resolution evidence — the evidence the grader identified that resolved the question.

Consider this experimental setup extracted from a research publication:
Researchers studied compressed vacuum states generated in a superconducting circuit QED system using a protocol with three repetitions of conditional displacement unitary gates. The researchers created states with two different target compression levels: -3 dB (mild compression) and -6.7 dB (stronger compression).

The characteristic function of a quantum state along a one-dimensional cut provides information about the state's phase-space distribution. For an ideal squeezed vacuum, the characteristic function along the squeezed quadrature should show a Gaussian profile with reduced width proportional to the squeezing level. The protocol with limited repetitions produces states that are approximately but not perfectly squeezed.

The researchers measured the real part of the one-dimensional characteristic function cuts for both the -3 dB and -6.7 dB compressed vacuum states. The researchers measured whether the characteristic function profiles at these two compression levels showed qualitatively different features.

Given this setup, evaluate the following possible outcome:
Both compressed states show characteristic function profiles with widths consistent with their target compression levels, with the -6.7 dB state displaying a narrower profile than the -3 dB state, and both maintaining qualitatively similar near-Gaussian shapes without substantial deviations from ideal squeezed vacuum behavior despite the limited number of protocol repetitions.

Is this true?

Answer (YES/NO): NO